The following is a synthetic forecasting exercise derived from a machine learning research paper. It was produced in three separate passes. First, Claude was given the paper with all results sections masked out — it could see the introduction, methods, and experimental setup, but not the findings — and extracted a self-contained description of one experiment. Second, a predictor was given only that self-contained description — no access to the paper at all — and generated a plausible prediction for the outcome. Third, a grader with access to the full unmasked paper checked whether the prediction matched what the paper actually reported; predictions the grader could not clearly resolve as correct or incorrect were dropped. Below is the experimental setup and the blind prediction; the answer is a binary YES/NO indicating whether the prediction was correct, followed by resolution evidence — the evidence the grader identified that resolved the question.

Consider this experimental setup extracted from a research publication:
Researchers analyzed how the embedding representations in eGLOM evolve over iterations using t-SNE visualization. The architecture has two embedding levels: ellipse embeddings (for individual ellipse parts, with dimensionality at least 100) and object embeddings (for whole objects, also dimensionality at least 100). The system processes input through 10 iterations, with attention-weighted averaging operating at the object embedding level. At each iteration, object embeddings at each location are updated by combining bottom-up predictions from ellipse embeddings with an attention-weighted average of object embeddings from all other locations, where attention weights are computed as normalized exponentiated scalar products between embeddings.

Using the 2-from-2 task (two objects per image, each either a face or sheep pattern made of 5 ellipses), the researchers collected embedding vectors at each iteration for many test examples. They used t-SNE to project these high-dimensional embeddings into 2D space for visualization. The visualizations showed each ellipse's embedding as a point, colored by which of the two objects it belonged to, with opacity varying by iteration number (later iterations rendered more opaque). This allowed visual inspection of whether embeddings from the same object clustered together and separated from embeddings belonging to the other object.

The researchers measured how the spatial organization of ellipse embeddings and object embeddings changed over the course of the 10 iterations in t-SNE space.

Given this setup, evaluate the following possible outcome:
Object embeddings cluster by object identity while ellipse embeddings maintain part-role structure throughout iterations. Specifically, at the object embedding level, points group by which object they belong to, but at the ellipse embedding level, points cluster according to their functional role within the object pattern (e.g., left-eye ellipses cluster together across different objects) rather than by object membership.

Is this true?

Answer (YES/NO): YES